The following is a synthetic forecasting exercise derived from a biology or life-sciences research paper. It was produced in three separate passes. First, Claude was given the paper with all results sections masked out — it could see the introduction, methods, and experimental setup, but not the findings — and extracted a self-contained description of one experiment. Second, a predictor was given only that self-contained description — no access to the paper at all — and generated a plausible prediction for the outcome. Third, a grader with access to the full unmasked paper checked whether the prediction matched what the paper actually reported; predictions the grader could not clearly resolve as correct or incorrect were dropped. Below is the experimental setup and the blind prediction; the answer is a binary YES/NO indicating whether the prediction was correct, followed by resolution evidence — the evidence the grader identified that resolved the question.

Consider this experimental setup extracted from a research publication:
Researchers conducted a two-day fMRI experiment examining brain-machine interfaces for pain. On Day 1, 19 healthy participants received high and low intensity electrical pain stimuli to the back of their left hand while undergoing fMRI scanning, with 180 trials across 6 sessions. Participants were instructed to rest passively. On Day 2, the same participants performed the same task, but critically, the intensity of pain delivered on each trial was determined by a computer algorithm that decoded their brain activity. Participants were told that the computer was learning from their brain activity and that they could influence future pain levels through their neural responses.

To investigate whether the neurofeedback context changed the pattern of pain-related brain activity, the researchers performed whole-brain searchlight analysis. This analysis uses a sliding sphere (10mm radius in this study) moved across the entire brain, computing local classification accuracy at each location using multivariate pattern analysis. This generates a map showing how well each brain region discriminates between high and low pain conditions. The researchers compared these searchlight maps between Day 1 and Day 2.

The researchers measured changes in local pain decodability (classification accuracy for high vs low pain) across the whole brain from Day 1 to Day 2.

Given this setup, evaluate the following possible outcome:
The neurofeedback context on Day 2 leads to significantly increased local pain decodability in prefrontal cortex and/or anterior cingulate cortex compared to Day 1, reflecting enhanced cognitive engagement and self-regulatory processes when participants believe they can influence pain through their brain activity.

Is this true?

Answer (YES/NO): YES